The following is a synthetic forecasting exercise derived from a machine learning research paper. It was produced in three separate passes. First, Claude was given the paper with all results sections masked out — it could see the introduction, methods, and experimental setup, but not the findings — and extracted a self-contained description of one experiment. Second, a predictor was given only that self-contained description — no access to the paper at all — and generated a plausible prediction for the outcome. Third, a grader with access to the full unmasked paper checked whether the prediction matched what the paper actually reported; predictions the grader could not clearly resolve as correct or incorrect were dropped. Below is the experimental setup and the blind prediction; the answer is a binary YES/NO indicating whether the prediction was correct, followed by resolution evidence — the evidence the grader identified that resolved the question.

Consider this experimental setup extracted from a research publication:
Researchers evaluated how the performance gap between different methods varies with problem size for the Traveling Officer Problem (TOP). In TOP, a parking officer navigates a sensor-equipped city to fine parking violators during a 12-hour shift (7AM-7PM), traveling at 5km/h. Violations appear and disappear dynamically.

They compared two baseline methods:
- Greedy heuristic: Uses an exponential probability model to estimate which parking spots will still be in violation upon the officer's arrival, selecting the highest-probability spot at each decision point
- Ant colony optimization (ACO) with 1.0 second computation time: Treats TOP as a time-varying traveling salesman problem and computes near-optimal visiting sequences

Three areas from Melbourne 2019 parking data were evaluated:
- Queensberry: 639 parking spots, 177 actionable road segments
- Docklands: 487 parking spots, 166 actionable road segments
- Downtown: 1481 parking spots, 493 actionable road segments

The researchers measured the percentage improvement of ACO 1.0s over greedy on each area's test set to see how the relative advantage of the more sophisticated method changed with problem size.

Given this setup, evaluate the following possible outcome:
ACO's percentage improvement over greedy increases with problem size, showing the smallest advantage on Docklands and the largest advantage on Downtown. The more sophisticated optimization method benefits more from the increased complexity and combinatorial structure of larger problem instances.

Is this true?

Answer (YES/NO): NO